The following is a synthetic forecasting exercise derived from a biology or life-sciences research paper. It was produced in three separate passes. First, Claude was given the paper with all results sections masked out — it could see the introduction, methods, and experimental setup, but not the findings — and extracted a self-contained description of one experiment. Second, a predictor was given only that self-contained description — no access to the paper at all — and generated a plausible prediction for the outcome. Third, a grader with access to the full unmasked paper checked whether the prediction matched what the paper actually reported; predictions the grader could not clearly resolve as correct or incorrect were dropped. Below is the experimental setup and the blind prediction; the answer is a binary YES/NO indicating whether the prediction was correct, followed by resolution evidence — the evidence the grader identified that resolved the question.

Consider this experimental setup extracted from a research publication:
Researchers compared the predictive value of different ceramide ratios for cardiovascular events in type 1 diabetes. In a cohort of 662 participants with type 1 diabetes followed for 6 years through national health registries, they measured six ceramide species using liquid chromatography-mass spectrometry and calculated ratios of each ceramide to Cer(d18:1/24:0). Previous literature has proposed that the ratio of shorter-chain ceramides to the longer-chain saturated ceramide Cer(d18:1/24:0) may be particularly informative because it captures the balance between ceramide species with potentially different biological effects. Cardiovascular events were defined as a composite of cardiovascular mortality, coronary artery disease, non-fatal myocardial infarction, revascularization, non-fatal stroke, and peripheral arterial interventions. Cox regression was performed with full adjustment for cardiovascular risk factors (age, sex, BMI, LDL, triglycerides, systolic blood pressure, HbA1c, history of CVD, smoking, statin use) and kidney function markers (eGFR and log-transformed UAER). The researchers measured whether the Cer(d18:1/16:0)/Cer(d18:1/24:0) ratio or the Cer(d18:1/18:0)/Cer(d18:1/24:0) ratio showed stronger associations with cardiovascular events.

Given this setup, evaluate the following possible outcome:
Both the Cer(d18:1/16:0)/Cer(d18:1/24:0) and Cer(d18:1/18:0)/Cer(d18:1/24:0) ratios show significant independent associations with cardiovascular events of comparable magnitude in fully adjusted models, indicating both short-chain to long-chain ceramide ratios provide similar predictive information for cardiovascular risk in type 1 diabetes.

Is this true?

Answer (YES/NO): YES